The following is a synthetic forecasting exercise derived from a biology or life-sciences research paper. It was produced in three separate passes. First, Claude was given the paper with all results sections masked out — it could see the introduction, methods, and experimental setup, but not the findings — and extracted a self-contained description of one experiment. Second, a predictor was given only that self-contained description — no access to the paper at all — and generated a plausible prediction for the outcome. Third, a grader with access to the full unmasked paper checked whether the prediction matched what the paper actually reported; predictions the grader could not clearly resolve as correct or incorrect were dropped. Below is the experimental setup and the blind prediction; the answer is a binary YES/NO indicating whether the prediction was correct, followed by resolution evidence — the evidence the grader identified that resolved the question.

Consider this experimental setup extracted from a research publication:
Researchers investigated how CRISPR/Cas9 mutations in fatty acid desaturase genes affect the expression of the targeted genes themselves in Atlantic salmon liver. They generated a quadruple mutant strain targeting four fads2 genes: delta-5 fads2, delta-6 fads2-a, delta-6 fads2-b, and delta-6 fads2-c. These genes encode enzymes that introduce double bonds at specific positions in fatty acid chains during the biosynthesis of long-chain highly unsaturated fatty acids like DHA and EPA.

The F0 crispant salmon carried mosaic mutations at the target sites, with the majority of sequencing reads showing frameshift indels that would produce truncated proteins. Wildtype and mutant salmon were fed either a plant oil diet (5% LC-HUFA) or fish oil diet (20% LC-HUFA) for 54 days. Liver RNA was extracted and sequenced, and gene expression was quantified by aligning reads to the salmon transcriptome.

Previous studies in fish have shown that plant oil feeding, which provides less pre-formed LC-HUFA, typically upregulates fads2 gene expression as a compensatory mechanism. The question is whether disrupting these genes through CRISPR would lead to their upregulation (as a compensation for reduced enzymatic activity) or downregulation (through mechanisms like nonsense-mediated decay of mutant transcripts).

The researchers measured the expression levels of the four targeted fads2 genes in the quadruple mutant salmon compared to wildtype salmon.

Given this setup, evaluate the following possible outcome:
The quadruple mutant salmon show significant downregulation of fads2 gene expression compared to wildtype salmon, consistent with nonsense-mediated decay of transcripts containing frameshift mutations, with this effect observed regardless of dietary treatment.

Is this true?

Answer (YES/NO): YES